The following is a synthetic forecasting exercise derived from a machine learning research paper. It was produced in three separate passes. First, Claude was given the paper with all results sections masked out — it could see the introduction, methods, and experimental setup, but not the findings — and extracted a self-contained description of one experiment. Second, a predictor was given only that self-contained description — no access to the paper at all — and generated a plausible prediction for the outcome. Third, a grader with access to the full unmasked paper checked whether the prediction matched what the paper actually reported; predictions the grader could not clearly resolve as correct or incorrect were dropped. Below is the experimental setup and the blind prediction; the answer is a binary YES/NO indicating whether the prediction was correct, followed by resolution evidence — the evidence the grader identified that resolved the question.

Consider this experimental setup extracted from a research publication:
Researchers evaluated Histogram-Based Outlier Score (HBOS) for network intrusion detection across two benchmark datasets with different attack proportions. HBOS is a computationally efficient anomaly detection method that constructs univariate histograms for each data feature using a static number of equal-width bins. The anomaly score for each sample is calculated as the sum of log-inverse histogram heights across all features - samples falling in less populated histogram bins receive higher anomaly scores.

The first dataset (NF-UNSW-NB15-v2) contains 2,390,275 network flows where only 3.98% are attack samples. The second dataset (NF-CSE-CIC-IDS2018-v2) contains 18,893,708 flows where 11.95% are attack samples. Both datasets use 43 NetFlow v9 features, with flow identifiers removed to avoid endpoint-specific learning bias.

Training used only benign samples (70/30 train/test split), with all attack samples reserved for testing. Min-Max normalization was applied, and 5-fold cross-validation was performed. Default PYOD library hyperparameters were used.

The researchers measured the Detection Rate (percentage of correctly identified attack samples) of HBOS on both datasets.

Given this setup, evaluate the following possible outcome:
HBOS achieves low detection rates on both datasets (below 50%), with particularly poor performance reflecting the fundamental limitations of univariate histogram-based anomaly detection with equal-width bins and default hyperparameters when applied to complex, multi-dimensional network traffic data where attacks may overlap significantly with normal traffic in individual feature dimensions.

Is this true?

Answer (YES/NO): NO